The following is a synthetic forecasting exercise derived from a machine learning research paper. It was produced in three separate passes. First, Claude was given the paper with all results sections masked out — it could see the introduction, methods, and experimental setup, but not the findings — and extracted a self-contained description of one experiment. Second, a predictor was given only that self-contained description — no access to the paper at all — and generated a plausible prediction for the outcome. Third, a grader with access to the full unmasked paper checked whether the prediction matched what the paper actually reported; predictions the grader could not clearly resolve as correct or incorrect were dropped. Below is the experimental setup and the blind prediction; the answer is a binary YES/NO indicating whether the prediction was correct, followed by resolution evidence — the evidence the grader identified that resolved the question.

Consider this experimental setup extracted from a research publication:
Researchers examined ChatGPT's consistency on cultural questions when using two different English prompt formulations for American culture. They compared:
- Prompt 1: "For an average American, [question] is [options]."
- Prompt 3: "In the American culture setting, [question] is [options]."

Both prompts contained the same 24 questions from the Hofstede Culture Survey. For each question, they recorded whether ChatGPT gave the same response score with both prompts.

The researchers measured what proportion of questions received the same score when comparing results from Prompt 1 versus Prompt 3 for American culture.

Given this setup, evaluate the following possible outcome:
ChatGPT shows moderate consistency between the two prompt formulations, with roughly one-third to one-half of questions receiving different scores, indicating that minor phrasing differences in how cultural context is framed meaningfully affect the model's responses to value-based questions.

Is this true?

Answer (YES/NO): NO